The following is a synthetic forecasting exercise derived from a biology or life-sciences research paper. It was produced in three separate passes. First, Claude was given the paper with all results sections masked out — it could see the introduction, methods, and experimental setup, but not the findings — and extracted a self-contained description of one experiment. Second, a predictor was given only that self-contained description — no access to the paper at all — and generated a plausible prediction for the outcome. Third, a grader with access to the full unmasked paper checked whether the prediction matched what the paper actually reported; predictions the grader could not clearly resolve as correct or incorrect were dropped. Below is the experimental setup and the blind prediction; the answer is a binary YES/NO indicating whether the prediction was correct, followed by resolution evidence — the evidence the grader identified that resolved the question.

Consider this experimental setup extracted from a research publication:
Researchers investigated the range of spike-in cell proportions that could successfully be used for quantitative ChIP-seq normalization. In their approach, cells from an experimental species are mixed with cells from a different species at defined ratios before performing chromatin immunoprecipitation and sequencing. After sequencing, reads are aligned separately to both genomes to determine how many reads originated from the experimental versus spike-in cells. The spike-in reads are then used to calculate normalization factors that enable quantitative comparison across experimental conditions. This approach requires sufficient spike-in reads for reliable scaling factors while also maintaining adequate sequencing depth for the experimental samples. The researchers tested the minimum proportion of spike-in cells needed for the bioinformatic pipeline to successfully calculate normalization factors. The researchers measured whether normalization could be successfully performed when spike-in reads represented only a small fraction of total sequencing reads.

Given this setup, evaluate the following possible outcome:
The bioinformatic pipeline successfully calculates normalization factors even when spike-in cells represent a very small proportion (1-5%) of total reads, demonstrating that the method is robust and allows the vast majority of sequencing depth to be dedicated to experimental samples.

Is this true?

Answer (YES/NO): YES